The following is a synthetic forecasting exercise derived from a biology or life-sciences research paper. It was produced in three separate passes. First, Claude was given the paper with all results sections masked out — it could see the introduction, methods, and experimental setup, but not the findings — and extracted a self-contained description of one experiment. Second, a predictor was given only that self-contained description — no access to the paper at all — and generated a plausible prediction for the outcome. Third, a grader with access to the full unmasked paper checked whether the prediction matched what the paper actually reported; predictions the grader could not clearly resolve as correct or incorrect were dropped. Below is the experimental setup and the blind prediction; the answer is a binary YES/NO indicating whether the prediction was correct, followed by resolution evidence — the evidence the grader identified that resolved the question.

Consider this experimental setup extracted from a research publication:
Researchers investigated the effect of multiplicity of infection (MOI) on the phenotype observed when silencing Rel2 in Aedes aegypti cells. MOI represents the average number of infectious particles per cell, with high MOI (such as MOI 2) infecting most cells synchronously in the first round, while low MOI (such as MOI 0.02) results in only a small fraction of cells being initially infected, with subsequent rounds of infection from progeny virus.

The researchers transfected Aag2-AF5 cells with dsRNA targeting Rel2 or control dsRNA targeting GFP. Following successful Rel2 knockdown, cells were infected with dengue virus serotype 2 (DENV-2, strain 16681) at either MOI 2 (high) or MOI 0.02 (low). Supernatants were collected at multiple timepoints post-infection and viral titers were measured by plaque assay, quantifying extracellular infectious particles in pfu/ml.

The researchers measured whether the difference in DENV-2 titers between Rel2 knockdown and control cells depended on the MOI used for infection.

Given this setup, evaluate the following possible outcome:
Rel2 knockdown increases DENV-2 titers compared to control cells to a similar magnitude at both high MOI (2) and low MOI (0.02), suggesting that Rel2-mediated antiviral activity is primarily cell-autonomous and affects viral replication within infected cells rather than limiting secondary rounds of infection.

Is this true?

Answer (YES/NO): NO